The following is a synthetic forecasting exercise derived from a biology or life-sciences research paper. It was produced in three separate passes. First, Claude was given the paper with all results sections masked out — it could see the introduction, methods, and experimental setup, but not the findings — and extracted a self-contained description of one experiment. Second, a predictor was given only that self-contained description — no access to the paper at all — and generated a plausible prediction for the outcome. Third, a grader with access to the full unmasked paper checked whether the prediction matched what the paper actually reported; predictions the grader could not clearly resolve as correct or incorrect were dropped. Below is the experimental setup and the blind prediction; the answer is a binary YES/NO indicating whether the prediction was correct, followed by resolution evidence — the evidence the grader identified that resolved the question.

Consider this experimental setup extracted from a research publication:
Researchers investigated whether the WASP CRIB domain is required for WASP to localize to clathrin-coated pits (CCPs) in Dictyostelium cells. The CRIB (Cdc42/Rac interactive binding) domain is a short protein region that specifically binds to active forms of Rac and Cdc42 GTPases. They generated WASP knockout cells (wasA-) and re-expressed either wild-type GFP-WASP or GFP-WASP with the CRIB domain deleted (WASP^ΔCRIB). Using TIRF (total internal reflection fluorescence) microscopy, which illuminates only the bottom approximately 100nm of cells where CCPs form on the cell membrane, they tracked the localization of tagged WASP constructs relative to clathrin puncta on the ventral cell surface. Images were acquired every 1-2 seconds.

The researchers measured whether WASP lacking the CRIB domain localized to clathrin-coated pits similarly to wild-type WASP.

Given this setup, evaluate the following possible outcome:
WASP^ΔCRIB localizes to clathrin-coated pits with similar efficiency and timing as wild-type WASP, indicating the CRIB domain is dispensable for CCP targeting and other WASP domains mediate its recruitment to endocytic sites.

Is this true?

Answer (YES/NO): NO